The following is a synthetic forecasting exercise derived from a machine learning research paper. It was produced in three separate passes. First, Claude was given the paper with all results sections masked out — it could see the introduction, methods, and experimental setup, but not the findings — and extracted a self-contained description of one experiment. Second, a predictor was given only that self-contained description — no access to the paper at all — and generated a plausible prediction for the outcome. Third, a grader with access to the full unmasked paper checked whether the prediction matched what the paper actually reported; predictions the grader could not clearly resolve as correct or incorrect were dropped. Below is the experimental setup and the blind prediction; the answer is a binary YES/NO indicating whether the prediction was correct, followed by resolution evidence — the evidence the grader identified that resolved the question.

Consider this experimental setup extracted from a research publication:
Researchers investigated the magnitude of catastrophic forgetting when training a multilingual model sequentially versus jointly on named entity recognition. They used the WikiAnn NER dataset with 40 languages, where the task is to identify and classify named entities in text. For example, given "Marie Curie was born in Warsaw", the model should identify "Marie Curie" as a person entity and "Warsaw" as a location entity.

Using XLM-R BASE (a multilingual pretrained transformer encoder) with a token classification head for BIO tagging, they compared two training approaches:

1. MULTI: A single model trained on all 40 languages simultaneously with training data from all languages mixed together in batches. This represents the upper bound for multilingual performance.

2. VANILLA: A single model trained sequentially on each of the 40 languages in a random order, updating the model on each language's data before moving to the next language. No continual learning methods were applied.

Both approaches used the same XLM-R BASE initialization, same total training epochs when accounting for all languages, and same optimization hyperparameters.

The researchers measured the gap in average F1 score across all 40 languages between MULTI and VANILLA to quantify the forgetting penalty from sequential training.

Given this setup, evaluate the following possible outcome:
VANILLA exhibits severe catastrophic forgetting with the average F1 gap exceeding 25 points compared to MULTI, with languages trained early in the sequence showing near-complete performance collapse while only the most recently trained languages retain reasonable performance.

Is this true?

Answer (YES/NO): NO